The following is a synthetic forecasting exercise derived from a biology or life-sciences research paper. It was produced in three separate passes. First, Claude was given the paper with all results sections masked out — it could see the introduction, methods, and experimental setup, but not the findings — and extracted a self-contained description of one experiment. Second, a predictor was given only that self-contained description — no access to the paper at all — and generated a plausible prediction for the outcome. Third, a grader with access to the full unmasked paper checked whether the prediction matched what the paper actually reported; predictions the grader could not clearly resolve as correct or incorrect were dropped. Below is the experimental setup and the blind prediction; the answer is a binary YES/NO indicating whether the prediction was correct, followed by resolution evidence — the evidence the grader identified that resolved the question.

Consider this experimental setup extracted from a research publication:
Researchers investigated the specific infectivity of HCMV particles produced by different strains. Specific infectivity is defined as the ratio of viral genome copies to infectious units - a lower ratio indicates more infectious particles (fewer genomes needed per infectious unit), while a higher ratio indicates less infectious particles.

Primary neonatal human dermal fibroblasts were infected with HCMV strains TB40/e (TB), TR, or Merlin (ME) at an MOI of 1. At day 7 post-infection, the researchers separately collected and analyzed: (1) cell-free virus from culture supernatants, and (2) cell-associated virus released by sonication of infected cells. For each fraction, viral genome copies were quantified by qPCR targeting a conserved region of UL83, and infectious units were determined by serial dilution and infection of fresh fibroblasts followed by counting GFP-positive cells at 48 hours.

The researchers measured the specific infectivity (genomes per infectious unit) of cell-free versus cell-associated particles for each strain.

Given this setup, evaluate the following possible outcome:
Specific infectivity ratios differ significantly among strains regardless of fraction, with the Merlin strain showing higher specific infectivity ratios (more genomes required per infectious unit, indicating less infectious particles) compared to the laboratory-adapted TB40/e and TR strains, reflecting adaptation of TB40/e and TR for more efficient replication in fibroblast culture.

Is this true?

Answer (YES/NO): YES